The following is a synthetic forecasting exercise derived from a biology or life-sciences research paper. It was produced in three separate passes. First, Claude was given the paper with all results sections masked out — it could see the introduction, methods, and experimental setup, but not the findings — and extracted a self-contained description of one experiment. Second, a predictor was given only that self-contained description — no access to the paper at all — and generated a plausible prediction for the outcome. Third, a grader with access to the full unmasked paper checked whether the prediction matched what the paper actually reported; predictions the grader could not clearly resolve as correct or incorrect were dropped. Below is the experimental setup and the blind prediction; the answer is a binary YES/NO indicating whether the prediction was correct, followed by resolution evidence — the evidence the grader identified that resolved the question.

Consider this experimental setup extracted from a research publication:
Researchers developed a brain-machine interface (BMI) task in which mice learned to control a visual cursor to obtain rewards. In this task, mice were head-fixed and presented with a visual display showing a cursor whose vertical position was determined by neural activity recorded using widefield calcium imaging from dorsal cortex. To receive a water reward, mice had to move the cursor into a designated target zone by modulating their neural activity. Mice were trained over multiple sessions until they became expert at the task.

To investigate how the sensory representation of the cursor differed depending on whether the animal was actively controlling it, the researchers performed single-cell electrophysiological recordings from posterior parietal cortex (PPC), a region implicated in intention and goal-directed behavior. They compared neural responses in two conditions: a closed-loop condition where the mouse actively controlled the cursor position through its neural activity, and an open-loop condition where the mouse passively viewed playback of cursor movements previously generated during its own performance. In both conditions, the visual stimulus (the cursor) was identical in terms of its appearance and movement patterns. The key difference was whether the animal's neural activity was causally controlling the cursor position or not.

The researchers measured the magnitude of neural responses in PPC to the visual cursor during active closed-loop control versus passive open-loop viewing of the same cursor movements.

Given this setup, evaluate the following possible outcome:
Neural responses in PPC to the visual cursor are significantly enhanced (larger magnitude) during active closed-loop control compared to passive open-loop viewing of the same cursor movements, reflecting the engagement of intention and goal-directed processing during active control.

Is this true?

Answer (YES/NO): YES